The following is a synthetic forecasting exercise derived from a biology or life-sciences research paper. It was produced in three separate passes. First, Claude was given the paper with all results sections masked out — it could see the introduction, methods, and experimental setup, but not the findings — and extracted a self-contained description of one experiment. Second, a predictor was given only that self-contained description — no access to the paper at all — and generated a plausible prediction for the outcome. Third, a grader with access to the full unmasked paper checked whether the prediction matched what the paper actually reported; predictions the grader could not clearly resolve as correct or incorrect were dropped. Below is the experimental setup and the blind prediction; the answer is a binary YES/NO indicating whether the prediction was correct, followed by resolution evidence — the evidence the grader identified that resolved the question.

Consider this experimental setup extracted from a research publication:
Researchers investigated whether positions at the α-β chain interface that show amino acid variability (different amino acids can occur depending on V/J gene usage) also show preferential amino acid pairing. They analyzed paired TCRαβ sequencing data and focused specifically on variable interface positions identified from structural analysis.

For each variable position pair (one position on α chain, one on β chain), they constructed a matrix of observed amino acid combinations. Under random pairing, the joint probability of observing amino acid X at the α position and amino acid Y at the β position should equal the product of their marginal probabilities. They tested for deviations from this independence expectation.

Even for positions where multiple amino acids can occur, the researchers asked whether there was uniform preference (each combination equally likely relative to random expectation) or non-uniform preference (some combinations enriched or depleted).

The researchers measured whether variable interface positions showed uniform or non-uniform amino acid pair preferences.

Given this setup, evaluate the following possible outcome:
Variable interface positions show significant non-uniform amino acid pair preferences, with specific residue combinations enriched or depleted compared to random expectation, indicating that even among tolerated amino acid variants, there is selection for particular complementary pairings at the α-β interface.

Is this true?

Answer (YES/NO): NO